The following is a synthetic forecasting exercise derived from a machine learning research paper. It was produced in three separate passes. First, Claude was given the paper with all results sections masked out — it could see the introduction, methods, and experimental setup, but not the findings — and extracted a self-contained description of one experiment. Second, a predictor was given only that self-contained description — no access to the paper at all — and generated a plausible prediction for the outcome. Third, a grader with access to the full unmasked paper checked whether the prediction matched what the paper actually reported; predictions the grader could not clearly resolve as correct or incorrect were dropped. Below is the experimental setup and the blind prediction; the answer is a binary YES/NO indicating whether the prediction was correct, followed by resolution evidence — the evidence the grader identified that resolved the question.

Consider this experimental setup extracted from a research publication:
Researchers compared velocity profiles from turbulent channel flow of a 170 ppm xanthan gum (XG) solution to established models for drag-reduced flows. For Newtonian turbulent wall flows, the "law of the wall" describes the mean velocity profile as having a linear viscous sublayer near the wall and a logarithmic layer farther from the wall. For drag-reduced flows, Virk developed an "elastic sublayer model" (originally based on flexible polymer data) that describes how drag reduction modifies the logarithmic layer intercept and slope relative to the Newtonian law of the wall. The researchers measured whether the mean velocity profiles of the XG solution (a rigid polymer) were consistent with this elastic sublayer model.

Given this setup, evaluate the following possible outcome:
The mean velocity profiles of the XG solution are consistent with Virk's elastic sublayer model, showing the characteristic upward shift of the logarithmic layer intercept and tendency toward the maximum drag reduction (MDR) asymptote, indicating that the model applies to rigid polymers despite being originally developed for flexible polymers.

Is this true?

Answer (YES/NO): YES